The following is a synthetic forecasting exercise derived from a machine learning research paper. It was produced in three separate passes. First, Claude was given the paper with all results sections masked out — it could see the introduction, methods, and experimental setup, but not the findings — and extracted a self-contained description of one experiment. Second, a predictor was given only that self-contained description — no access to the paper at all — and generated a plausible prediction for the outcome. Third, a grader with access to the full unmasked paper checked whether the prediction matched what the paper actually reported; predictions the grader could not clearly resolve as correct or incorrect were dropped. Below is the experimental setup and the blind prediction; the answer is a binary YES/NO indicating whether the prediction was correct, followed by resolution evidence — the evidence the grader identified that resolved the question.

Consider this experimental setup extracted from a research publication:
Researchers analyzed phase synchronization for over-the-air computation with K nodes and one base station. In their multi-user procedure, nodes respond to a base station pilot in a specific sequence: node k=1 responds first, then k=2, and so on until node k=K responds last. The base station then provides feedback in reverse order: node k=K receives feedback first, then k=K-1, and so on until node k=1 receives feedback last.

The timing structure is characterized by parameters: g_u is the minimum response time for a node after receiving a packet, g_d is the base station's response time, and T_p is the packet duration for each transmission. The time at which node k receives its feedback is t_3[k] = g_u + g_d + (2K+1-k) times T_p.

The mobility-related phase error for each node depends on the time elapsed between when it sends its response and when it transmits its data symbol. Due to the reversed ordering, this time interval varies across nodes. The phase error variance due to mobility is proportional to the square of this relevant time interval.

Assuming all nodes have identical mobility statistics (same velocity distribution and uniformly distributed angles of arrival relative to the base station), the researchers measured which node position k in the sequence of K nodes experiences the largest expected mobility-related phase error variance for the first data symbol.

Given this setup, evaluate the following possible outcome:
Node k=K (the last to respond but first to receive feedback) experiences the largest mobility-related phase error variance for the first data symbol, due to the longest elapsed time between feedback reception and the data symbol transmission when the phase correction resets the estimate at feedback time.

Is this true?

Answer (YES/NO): NO